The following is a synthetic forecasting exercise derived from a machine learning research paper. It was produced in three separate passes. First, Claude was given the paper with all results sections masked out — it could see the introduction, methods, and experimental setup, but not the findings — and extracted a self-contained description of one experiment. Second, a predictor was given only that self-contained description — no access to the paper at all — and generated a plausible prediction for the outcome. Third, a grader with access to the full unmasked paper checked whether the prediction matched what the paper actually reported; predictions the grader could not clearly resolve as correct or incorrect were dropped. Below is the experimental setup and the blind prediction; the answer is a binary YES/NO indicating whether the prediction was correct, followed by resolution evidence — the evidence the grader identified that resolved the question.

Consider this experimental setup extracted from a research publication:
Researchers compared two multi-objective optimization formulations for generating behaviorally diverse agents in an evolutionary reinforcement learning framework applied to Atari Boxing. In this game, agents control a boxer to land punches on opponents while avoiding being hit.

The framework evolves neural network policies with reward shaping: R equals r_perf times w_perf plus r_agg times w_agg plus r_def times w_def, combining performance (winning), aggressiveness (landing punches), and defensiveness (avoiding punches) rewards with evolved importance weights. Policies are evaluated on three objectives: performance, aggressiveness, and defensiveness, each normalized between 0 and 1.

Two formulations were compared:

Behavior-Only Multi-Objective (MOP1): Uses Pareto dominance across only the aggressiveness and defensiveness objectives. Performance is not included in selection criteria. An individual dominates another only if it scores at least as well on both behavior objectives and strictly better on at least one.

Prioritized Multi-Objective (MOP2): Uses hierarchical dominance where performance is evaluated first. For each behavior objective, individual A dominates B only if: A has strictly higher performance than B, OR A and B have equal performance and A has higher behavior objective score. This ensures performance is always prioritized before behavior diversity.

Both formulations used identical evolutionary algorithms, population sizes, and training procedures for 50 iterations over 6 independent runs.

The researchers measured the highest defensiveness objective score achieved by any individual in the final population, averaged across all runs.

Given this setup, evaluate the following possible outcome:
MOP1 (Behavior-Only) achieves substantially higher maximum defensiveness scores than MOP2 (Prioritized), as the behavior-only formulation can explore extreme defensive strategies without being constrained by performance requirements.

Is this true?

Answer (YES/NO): YES